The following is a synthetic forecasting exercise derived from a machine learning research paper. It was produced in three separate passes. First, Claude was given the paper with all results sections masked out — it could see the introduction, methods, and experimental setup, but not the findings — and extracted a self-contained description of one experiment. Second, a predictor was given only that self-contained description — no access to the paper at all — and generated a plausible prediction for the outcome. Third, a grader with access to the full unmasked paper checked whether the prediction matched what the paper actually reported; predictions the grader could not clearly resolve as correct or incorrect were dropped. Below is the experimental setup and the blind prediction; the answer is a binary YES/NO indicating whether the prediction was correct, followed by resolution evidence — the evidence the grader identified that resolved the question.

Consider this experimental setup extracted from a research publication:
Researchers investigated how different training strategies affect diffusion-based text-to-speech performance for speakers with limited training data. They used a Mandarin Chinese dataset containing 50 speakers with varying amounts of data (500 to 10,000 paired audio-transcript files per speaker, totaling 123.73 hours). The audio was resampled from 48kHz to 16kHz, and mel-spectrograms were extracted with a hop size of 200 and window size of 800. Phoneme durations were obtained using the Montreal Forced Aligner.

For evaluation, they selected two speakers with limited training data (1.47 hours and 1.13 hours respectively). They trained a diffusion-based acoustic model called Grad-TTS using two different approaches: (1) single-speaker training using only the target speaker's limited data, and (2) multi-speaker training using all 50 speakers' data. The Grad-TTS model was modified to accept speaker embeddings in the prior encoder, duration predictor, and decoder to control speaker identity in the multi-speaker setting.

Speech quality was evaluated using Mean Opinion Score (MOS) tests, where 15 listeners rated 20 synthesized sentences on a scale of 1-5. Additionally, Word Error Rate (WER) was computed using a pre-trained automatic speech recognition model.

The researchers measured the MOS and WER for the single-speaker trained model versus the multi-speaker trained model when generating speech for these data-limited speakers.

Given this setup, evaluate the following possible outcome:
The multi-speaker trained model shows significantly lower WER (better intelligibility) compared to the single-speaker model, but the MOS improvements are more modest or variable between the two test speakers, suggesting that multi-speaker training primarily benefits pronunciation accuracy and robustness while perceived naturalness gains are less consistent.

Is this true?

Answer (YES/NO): NO